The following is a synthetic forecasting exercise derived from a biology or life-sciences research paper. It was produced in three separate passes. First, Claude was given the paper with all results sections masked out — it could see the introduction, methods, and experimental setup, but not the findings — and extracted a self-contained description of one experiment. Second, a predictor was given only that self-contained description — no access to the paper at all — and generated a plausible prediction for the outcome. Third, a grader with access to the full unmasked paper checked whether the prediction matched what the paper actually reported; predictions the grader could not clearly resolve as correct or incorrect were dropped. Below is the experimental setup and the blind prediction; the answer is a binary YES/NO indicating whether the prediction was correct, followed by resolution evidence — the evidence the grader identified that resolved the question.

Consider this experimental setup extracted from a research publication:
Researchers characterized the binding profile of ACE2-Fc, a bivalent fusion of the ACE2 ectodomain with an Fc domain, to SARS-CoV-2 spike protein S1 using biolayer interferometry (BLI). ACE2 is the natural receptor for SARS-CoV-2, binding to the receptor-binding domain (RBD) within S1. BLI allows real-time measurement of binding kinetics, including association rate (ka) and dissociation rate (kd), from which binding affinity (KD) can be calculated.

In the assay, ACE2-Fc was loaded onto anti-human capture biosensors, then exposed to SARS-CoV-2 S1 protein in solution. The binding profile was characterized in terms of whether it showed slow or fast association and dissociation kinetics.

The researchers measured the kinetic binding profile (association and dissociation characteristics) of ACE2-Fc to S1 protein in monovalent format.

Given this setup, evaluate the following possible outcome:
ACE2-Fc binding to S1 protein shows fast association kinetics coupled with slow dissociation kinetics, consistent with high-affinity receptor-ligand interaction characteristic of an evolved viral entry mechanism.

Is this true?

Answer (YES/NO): NO